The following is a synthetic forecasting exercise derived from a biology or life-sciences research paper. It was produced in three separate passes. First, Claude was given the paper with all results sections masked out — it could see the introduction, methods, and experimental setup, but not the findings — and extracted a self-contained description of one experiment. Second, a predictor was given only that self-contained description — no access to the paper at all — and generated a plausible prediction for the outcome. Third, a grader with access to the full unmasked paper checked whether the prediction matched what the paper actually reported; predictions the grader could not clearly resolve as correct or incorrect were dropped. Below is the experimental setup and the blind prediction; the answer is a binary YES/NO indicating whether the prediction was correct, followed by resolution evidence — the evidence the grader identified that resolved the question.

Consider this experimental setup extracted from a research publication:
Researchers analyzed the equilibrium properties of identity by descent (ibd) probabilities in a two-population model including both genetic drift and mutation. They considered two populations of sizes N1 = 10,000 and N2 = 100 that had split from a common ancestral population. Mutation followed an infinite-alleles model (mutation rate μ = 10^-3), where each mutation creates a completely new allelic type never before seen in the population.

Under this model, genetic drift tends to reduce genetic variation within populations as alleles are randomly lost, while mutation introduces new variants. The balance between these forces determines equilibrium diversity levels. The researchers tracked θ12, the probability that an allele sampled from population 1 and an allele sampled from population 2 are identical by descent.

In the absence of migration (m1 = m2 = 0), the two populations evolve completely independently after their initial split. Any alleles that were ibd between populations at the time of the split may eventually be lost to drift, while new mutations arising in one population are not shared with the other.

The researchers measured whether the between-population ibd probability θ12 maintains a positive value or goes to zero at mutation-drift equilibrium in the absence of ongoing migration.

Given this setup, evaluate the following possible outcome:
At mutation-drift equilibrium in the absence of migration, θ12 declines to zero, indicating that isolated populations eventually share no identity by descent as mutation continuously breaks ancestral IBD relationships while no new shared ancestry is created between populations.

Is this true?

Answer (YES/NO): YES